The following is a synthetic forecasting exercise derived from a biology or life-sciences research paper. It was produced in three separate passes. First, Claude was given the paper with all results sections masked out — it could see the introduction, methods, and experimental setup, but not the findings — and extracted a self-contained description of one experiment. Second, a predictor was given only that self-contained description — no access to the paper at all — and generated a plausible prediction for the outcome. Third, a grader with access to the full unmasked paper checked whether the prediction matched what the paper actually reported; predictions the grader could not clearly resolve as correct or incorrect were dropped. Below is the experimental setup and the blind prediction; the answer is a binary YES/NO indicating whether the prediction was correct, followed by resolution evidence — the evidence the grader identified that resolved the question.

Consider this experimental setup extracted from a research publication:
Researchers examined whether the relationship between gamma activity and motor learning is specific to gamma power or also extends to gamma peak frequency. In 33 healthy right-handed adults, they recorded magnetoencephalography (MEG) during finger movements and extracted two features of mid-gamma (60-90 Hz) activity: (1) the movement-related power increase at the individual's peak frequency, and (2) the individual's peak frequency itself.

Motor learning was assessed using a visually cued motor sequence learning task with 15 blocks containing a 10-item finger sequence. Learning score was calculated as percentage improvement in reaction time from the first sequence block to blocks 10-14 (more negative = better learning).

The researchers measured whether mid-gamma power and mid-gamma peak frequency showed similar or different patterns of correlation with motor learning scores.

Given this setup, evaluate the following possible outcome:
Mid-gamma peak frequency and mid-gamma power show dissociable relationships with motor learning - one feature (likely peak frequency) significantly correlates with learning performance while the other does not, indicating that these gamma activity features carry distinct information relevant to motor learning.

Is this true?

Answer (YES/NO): NO